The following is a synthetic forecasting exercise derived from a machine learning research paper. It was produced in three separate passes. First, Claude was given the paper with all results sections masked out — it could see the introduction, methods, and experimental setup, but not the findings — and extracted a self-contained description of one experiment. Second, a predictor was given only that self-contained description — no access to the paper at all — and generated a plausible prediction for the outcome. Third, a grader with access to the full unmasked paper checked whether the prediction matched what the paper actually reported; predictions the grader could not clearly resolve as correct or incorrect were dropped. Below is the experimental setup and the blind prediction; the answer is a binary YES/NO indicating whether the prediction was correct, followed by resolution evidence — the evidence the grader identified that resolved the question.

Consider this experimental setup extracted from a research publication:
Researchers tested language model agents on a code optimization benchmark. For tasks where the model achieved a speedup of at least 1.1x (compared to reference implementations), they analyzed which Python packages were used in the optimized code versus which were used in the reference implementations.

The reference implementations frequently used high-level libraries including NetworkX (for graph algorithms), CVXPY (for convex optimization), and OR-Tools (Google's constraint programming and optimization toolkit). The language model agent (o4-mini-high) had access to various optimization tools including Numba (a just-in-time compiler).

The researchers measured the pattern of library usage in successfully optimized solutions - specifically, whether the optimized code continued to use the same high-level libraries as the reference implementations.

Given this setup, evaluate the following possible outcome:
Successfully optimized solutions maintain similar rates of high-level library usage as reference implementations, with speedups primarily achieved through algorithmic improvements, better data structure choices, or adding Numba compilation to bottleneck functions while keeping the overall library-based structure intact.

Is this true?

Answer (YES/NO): NO